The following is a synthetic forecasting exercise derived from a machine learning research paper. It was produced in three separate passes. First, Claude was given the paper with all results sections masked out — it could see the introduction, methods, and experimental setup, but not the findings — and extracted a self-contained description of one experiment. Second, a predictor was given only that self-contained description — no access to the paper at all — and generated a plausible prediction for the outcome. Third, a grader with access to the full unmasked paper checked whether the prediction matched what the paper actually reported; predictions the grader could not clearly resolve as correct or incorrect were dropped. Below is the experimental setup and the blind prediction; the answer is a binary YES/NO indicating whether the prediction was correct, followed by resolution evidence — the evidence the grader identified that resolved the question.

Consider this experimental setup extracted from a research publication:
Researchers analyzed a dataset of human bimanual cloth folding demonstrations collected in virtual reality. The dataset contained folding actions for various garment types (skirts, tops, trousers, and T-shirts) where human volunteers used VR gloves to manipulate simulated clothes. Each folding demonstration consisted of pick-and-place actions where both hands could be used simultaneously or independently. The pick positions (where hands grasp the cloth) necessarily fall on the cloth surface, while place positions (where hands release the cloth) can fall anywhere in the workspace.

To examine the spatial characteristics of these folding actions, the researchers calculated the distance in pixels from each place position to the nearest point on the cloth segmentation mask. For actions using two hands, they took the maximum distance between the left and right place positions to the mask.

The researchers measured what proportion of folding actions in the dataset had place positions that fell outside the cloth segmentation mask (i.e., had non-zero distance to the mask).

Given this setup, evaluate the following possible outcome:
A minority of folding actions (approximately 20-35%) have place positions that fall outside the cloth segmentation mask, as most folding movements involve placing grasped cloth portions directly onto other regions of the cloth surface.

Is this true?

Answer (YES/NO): NO